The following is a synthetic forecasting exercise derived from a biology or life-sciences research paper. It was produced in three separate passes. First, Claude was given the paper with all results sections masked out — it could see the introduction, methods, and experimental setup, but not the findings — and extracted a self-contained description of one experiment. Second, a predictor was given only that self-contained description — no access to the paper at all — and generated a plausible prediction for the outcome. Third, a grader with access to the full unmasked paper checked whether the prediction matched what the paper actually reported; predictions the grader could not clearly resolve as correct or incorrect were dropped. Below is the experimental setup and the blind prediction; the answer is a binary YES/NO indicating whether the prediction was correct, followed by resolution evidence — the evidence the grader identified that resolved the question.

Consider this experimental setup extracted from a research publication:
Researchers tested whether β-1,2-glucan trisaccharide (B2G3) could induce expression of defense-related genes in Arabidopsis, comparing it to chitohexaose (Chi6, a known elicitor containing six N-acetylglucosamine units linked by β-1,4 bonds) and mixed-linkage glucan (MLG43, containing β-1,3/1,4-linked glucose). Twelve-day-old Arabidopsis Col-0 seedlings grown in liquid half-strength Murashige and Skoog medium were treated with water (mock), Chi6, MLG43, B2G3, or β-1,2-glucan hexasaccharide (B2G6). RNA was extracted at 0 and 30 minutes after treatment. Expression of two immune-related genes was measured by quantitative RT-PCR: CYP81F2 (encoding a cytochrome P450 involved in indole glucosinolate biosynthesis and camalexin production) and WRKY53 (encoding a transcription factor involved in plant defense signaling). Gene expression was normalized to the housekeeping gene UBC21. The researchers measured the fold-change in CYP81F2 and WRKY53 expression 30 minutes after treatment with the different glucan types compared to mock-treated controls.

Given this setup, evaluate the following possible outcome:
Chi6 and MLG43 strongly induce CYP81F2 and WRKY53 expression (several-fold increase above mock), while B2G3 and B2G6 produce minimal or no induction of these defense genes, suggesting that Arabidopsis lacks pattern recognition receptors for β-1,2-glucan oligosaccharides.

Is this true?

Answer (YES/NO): NO